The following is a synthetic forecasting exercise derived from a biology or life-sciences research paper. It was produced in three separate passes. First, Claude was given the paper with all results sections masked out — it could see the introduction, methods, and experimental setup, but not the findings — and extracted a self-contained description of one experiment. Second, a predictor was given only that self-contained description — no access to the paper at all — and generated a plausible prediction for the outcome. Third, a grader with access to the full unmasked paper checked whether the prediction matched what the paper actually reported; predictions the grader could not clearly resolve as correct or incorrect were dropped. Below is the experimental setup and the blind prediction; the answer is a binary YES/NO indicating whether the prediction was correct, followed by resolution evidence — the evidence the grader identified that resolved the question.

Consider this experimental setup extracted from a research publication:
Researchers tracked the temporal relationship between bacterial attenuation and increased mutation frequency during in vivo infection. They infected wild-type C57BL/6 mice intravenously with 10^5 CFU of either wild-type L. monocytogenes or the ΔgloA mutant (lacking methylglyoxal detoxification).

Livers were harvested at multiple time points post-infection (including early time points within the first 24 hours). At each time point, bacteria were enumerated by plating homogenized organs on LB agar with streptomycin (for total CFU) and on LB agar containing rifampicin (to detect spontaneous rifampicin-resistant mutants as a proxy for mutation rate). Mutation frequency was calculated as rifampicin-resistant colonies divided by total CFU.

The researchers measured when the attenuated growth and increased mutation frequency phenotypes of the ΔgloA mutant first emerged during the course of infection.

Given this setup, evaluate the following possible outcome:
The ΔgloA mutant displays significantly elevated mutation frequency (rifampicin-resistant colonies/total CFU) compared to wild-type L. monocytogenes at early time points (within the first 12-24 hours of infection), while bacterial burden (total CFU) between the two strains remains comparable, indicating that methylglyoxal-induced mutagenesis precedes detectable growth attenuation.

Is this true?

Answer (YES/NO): NO